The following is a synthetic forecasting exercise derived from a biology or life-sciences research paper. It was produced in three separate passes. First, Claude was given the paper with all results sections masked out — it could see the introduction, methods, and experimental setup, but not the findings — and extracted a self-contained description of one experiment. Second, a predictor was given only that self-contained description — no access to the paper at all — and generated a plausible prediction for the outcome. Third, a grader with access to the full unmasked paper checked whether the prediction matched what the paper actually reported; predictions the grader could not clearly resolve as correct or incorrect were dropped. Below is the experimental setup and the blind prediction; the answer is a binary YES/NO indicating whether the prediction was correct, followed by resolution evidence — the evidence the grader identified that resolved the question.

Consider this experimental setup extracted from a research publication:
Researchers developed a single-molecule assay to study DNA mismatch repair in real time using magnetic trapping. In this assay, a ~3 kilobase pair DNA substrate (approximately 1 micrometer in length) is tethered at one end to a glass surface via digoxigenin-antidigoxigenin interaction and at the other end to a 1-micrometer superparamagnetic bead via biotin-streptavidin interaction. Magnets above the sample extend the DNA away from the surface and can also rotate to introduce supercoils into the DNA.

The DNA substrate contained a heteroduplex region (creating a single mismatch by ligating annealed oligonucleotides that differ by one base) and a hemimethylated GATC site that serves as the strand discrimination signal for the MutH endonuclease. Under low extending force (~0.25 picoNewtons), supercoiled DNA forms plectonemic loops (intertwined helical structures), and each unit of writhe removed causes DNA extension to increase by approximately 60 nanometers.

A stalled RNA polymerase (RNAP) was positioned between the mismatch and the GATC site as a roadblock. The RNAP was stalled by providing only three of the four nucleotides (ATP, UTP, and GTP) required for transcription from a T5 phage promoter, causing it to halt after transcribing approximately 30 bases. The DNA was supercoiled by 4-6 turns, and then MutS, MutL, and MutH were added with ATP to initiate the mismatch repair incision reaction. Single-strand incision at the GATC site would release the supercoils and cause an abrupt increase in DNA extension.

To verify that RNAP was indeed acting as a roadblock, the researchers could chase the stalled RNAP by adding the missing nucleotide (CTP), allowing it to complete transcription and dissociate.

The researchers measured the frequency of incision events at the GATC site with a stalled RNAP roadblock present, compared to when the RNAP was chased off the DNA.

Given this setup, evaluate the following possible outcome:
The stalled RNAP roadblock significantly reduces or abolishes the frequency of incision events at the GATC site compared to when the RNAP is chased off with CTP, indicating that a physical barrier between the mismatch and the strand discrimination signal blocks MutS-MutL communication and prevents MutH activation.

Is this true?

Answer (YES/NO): NO